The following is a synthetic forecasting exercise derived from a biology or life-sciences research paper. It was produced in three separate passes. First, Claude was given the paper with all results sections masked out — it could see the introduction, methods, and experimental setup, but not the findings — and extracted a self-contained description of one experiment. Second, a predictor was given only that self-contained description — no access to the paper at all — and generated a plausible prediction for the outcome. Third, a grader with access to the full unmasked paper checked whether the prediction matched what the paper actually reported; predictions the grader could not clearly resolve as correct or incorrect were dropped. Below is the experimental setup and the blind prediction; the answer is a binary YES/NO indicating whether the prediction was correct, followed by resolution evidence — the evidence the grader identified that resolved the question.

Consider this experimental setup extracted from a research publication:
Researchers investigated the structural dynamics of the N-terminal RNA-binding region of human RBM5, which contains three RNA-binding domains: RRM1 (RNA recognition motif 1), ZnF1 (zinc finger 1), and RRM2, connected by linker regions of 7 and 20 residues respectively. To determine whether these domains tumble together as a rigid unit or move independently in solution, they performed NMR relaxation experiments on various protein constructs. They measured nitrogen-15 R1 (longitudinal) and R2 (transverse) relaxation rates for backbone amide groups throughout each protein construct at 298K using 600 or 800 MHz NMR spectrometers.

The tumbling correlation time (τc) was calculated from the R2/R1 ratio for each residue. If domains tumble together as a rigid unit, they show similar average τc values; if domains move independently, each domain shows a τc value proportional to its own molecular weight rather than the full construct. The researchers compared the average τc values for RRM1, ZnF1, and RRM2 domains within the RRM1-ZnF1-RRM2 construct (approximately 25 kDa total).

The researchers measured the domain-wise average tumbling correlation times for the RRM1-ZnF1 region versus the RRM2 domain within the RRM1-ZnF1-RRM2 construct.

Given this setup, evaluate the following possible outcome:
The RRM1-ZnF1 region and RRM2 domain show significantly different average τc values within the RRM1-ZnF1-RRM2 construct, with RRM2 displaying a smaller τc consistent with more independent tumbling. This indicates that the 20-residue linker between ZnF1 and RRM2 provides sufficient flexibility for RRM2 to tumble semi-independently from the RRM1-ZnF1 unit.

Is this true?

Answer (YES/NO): NO